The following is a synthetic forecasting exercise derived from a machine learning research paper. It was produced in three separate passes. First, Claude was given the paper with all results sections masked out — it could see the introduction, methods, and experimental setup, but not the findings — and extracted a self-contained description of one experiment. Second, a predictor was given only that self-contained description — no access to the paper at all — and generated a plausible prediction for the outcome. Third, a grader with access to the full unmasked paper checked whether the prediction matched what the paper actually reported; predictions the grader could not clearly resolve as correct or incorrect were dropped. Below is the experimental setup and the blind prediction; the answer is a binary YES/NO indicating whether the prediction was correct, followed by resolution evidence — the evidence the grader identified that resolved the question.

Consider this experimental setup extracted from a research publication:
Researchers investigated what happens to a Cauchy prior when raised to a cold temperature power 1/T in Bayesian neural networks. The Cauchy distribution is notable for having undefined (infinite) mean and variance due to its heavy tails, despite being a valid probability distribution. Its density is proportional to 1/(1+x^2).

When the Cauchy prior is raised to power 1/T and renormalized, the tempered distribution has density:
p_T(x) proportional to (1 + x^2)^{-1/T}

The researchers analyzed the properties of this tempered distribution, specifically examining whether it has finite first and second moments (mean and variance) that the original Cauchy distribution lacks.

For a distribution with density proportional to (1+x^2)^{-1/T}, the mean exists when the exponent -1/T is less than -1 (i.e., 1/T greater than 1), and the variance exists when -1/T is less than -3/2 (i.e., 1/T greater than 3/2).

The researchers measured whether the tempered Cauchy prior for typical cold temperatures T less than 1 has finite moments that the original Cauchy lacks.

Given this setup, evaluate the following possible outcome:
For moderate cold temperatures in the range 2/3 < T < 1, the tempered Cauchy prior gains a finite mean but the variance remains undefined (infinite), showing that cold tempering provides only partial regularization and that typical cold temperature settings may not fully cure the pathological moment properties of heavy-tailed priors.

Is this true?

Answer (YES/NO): NO